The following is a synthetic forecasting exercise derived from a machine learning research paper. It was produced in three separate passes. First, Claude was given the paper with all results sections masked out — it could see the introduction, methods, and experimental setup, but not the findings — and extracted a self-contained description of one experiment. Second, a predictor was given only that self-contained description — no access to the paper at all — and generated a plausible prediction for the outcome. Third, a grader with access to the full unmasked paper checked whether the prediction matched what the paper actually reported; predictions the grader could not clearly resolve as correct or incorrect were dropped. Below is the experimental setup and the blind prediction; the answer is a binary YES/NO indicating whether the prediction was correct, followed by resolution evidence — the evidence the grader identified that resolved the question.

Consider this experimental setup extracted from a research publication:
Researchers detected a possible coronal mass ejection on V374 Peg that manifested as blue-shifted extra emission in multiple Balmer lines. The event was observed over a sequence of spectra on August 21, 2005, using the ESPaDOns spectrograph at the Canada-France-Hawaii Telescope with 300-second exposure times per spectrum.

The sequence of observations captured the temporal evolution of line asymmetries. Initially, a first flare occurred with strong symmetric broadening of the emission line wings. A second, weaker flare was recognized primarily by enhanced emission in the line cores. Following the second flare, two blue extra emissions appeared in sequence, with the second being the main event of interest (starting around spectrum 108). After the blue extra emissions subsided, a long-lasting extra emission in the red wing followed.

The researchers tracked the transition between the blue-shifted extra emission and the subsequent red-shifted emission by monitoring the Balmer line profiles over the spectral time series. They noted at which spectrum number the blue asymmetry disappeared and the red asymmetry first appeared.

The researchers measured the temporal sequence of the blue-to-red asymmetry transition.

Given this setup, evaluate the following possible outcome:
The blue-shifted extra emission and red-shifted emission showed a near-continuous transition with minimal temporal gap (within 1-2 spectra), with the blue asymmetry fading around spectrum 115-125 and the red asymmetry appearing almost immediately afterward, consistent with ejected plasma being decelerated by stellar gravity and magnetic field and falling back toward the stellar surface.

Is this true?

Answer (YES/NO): YES